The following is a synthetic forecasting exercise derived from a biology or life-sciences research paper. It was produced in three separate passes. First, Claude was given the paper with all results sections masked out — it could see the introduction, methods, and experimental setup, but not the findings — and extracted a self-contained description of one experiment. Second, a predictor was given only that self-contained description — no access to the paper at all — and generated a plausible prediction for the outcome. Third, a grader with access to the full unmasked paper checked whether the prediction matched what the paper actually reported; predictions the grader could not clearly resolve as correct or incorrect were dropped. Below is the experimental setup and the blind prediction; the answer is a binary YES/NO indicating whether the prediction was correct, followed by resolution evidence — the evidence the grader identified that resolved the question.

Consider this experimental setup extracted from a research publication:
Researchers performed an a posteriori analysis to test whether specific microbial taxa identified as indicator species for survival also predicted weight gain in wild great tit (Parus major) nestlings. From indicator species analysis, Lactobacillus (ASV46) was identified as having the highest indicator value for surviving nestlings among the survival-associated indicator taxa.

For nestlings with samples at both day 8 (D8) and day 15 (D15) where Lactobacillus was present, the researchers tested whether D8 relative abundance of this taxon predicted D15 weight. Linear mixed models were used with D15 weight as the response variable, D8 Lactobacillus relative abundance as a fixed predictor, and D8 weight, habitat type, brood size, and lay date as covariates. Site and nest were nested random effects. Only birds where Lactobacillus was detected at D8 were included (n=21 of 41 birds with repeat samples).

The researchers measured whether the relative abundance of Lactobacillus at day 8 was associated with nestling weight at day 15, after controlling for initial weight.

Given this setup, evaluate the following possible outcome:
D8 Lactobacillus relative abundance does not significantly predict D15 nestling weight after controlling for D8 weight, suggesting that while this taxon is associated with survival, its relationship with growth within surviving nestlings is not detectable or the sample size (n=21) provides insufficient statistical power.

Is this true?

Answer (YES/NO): NO